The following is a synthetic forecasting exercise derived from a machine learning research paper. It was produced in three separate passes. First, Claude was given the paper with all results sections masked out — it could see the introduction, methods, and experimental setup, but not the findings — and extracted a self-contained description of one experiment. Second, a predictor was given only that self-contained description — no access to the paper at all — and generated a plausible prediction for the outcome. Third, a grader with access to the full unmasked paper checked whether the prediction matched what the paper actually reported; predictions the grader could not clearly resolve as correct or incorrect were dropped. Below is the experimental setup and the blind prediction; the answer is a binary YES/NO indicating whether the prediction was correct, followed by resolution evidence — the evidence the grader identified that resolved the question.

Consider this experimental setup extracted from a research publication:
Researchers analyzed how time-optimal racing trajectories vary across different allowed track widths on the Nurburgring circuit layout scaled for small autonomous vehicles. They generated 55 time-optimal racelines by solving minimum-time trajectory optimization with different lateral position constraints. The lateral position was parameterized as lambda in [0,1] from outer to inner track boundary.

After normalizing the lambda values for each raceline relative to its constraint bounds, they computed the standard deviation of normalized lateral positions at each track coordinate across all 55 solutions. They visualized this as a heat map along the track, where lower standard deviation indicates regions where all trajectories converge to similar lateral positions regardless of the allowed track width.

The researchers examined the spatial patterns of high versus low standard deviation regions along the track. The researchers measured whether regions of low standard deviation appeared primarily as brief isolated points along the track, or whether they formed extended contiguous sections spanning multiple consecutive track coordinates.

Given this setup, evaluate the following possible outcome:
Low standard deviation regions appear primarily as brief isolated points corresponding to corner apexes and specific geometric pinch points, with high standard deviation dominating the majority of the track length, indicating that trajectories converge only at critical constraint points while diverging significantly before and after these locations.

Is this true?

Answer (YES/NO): NO